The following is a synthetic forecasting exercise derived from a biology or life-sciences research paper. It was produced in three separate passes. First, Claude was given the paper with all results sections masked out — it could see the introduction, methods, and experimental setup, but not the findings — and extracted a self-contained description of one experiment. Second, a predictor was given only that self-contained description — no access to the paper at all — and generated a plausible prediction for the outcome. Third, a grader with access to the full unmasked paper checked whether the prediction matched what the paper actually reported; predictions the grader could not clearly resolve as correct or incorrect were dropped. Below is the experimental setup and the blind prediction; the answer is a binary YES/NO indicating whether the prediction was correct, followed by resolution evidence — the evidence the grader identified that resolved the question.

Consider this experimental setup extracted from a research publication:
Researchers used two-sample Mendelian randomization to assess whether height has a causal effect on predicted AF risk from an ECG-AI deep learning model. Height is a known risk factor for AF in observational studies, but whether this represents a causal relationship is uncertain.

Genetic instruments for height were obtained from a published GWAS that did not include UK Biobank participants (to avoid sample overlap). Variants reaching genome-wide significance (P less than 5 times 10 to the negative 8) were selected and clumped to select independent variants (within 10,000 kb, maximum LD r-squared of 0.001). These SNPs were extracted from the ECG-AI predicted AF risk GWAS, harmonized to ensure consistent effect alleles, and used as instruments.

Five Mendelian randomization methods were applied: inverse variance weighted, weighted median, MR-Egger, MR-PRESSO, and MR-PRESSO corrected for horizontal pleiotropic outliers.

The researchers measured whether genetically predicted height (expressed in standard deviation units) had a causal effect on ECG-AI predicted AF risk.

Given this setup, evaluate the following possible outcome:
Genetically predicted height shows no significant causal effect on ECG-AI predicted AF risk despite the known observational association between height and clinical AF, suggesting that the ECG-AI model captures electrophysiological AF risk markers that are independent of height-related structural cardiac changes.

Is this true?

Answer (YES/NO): NO